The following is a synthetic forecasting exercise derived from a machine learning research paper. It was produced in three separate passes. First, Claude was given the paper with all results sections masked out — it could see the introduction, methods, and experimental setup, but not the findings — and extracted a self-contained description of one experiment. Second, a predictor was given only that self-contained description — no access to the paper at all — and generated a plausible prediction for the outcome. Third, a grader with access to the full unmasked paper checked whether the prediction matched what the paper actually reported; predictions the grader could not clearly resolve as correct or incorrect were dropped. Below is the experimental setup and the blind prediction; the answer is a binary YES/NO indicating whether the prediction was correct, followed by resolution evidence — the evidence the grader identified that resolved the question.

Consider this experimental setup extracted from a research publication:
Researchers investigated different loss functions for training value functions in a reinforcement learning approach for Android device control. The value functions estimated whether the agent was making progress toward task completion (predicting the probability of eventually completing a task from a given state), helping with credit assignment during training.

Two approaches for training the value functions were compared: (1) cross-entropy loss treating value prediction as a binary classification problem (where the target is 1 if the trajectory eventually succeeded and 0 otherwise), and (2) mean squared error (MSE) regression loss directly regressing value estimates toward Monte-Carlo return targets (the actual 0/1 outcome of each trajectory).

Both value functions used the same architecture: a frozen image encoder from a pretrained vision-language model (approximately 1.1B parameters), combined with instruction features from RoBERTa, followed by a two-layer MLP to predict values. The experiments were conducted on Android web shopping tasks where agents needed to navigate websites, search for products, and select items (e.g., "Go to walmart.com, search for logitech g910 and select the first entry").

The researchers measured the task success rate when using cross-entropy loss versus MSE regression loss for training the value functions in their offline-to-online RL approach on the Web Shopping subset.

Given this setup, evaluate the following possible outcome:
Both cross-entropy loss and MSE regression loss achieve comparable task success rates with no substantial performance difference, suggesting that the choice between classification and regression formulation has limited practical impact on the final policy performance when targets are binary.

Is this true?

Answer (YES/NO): NO